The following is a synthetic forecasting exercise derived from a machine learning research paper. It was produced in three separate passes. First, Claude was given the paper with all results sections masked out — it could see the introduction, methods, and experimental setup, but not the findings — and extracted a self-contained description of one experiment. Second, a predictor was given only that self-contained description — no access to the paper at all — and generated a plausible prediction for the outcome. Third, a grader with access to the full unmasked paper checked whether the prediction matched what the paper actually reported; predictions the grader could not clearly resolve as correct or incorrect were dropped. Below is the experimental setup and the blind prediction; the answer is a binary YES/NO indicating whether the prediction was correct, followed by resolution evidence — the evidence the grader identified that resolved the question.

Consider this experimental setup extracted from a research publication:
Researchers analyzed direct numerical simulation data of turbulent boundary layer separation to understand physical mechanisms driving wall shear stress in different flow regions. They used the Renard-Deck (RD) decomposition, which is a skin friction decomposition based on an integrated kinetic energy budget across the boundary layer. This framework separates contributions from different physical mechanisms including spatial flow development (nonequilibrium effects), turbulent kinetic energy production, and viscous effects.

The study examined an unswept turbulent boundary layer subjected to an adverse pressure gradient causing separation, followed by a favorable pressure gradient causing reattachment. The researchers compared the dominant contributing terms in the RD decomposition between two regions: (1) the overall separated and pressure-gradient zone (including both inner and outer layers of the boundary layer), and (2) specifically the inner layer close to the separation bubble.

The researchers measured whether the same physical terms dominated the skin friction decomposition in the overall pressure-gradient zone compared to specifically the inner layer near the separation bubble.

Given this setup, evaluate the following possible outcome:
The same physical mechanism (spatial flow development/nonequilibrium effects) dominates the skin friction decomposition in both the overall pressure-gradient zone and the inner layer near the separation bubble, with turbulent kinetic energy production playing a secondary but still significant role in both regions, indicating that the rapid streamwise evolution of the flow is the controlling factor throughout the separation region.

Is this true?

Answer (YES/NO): NO